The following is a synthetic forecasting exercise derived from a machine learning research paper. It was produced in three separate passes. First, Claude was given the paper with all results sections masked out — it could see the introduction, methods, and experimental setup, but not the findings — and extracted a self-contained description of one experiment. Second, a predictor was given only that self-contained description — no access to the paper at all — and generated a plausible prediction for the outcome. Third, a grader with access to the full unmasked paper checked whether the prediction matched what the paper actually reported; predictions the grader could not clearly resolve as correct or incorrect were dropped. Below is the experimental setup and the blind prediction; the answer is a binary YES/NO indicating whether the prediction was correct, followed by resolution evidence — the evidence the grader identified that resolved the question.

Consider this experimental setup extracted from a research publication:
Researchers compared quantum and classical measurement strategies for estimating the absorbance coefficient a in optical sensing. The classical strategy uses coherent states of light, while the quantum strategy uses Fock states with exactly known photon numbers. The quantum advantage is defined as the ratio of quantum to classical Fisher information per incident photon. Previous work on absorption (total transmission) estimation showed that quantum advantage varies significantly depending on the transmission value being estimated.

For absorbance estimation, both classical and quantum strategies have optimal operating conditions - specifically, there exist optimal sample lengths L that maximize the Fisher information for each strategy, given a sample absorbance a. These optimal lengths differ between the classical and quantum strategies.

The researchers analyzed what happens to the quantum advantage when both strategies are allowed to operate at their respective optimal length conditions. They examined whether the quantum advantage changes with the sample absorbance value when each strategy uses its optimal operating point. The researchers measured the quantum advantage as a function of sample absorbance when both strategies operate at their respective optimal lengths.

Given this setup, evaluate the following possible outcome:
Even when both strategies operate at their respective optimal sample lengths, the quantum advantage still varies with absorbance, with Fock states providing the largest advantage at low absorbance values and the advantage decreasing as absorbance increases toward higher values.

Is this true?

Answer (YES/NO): NO